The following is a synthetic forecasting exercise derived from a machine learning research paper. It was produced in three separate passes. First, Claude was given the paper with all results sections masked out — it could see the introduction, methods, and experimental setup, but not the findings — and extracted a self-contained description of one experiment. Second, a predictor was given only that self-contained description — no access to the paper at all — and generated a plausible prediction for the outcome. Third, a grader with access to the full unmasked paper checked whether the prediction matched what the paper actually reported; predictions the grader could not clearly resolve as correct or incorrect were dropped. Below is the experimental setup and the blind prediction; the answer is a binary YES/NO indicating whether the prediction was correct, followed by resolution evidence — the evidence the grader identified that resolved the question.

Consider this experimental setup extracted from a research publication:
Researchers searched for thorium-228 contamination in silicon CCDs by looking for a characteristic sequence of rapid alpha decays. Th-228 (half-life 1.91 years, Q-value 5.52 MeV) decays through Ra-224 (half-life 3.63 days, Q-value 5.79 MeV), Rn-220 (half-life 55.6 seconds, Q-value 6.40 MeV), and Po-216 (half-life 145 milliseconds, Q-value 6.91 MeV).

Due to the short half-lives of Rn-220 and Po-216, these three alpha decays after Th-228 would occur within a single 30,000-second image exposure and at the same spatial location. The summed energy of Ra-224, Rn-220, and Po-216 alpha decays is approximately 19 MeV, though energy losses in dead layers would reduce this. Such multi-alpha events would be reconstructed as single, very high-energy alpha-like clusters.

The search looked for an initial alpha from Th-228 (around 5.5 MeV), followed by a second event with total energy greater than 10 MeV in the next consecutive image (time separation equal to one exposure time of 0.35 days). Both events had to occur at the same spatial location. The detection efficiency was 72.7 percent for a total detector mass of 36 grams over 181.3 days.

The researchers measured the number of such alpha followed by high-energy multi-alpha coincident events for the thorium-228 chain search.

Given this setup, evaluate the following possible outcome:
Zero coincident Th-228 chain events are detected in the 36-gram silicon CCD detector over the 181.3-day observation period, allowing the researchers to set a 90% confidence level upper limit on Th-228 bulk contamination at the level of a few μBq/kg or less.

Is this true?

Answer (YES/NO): NO